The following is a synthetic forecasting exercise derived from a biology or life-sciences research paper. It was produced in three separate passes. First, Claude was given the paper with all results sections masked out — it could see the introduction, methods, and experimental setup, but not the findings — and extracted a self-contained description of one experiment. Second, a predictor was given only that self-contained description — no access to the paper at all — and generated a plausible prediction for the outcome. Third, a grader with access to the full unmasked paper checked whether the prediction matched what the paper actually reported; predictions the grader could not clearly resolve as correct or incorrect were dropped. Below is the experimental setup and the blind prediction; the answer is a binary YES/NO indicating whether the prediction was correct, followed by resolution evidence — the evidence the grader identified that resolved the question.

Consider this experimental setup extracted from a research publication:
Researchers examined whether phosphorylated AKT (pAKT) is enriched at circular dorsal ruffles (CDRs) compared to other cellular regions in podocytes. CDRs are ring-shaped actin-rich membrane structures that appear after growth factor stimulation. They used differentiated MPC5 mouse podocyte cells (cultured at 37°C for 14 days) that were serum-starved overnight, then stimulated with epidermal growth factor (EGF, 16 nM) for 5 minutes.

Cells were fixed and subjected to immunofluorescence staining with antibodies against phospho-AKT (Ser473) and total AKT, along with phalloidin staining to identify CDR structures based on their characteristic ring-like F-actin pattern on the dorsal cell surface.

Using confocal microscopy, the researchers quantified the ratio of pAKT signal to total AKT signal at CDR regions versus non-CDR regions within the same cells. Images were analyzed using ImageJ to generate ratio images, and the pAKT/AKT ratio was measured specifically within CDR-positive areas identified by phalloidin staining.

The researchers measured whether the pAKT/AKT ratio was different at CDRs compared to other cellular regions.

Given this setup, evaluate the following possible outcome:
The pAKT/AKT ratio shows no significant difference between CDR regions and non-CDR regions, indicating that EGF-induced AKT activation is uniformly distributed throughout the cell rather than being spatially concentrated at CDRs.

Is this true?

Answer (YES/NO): NO